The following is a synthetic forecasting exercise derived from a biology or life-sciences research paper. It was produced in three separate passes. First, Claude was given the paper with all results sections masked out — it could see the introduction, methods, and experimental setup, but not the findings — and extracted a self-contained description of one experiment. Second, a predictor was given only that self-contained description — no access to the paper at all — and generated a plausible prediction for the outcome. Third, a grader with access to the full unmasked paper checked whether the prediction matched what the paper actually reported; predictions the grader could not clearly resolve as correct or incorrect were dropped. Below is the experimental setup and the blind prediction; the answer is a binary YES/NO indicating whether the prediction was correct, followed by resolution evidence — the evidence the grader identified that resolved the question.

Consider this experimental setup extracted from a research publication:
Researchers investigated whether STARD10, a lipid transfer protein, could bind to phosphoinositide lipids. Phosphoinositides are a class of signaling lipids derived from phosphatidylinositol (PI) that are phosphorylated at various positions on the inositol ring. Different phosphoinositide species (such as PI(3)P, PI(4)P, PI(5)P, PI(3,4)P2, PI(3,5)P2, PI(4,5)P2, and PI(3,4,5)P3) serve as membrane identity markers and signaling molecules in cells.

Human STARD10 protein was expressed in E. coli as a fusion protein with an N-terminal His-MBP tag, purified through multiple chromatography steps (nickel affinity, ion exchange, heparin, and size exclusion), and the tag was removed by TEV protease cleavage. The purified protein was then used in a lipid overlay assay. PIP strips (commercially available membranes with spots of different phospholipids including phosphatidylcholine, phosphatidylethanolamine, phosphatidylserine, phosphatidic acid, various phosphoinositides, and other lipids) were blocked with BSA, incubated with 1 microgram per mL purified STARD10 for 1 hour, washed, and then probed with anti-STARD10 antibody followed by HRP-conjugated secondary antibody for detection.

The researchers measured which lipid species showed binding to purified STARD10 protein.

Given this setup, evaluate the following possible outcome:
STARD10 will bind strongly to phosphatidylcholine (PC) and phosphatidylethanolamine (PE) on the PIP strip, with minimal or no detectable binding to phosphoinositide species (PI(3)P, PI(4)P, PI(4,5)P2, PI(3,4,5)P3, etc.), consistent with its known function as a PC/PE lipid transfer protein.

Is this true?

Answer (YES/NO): NO